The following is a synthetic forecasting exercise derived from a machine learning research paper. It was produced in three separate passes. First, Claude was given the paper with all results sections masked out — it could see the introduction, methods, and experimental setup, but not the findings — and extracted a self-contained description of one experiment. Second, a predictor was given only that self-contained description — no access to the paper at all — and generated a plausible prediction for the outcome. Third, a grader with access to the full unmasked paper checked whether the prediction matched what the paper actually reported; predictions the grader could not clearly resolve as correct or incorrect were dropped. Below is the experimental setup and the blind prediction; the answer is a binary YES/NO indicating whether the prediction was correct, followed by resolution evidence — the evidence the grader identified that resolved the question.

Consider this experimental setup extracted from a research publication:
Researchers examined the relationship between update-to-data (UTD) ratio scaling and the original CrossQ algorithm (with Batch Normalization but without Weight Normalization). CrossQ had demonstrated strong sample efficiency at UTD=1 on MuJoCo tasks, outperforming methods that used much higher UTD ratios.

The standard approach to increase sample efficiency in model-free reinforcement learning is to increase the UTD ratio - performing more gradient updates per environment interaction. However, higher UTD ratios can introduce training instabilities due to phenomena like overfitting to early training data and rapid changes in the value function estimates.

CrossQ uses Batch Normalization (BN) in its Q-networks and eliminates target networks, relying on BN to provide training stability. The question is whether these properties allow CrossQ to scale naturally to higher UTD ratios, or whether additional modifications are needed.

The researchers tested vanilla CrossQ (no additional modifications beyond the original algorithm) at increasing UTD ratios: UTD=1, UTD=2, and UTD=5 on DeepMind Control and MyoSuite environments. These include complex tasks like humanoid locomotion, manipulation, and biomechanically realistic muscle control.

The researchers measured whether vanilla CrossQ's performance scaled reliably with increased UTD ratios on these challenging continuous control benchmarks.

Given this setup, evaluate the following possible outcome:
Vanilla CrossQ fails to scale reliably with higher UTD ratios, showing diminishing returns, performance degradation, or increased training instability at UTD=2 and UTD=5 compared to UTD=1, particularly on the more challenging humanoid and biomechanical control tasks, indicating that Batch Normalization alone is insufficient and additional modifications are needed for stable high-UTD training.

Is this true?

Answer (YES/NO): YES